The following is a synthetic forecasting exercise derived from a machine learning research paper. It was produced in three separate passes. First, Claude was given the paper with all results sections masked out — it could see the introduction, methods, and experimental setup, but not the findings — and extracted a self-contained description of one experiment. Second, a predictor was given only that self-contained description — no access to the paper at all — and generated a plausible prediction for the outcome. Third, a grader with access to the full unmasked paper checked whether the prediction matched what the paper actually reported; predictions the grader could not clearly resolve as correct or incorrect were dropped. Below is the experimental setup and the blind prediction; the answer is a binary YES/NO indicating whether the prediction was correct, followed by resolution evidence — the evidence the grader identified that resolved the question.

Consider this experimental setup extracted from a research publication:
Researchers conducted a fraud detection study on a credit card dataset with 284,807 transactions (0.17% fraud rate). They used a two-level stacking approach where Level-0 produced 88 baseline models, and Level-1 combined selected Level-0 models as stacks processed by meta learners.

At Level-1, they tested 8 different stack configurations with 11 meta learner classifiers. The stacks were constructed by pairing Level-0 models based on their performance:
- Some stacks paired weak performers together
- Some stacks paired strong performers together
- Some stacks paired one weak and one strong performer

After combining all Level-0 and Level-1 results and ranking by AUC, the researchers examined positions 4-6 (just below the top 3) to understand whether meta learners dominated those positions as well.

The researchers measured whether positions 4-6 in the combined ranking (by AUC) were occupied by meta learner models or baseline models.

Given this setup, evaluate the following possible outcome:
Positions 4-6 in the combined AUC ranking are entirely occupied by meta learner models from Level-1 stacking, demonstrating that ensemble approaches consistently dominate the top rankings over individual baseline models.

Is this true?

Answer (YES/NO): NO